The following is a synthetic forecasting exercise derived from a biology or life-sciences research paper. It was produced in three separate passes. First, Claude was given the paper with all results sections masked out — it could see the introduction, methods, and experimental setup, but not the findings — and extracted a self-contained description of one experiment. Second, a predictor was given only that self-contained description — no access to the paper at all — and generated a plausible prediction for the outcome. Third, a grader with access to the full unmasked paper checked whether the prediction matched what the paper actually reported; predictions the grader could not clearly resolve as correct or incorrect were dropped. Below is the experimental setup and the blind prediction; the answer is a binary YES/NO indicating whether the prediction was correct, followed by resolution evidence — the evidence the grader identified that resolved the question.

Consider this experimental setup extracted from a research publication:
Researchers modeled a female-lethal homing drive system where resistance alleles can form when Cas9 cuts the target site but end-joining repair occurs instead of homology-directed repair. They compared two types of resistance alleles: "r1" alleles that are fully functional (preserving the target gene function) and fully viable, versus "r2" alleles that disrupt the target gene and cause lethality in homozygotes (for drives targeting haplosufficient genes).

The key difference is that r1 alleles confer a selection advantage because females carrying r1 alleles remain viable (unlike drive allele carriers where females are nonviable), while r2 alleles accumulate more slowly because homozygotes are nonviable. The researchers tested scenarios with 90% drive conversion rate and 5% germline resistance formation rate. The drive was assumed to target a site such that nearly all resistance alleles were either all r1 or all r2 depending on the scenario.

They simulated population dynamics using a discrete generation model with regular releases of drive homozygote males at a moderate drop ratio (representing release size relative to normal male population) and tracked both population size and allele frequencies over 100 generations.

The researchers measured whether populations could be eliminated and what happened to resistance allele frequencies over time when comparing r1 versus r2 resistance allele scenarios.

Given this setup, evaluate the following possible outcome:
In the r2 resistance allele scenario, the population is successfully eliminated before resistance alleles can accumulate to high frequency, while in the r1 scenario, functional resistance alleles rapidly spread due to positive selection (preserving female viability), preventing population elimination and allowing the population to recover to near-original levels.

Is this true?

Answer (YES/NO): NO